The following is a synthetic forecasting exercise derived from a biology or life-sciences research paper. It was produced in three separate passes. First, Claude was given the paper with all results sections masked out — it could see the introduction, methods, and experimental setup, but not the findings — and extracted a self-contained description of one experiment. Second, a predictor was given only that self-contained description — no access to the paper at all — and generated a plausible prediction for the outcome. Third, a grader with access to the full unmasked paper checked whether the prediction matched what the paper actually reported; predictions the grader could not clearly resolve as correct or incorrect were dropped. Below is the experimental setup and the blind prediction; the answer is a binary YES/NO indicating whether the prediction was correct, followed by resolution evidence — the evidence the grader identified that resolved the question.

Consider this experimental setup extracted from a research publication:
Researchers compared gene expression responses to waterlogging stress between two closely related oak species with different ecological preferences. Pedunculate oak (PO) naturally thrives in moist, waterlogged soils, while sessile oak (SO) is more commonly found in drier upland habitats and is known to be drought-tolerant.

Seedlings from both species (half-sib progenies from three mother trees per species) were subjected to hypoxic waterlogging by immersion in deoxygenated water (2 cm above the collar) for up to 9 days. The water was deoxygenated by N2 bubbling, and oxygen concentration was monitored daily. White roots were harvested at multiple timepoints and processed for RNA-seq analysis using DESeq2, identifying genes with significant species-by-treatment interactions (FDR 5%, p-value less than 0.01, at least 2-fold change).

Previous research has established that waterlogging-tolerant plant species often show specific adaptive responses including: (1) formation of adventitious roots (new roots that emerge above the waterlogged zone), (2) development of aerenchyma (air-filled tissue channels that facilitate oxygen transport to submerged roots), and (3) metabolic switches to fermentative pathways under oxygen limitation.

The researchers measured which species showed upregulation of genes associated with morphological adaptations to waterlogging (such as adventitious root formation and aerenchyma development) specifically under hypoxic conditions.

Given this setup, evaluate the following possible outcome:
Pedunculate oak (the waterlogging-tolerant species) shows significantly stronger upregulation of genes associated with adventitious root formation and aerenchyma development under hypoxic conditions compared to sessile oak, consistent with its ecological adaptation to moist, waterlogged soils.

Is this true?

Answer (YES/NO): YES